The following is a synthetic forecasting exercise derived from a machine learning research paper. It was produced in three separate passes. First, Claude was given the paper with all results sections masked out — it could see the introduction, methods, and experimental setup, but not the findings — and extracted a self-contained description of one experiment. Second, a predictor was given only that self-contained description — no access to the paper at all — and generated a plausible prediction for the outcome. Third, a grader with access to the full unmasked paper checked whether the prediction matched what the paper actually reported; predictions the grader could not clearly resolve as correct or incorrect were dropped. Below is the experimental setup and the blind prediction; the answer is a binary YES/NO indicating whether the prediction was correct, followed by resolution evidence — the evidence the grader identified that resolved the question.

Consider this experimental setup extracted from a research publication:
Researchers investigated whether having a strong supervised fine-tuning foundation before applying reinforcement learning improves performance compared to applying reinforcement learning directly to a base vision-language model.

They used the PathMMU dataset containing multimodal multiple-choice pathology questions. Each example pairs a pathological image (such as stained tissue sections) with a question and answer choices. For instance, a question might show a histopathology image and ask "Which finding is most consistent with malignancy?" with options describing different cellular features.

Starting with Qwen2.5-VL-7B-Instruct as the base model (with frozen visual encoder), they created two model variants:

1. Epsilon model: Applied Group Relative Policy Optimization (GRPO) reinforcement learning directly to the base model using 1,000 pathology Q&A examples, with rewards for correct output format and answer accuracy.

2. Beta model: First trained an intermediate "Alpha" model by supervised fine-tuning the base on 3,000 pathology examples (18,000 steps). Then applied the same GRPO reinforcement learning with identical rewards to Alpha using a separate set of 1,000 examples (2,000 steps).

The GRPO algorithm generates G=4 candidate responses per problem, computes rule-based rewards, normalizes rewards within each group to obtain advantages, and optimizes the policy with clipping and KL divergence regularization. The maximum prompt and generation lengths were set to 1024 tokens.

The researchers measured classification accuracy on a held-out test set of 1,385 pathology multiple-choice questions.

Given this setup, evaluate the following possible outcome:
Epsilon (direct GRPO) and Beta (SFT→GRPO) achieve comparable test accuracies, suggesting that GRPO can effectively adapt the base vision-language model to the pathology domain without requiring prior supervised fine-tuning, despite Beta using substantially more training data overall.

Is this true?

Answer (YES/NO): NO